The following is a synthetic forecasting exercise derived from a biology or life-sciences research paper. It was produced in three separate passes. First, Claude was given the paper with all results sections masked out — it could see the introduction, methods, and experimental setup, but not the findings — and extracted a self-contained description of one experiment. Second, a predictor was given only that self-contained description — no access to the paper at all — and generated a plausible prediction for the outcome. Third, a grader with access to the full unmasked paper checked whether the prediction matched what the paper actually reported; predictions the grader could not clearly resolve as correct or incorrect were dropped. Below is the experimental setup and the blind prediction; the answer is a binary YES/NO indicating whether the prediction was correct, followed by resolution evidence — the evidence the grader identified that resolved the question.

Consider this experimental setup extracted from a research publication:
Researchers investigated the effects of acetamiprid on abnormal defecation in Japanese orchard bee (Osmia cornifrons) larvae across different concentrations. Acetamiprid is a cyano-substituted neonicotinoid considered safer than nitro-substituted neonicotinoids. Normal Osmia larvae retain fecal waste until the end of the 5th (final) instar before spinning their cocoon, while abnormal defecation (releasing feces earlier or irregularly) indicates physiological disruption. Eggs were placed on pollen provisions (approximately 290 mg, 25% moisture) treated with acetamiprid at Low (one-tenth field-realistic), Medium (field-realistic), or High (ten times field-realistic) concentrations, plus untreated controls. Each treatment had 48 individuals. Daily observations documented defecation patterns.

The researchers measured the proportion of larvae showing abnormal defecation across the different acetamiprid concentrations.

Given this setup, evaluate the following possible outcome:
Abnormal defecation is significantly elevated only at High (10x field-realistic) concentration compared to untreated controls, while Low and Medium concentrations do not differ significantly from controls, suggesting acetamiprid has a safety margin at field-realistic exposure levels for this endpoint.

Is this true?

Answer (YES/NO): NO